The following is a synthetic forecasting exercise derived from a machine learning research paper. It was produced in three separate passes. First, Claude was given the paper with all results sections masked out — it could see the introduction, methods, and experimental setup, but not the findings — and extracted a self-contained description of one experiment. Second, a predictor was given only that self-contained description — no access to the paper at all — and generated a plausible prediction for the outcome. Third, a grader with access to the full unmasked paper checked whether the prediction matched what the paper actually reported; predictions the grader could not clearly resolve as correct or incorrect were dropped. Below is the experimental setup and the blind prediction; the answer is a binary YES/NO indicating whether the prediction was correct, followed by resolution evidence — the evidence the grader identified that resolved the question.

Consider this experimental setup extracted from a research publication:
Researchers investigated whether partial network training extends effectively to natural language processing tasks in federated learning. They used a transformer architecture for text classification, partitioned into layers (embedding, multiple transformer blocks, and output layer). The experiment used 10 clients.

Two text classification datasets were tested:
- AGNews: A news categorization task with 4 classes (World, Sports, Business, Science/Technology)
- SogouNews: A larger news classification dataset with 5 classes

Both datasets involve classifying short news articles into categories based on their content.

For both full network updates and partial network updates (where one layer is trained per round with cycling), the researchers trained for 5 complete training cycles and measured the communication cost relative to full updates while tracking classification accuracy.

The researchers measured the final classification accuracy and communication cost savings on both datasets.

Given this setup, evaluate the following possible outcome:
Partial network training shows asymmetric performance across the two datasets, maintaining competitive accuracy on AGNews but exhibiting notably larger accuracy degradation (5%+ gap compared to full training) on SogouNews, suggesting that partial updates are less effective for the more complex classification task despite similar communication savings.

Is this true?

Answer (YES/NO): NO